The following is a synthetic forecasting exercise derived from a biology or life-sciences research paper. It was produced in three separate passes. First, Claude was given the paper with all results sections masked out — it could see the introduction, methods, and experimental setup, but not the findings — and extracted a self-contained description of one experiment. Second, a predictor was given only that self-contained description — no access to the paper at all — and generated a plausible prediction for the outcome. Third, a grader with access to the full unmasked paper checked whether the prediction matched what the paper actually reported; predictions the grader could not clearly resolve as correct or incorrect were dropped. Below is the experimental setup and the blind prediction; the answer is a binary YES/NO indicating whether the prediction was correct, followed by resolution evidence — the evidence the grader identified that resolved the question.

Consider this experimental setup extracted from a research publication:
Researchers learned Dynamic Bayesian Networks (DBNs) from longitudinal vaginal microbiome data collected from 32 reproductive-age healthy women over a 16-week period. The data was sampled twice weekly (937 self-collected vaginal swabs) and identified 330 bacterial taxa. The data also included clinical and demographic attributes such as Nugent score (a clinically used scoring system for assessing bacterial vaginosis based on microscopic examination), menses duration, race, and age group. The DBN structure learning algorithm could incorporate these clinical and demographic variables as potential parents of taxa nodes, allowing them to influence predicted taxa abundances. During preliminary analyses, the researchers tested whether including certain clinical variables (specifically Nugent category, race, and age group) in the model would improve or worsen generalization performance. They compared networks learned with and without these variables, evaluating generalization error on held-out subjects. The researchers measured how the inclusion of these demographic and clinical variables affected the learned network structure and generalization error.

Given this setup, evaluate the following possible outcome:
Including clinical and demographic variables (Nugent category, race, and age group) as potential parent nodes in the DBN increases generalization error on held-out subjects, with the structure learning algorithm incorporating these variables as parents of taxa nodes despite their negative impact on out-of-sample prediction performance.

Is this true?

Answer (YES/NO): YES